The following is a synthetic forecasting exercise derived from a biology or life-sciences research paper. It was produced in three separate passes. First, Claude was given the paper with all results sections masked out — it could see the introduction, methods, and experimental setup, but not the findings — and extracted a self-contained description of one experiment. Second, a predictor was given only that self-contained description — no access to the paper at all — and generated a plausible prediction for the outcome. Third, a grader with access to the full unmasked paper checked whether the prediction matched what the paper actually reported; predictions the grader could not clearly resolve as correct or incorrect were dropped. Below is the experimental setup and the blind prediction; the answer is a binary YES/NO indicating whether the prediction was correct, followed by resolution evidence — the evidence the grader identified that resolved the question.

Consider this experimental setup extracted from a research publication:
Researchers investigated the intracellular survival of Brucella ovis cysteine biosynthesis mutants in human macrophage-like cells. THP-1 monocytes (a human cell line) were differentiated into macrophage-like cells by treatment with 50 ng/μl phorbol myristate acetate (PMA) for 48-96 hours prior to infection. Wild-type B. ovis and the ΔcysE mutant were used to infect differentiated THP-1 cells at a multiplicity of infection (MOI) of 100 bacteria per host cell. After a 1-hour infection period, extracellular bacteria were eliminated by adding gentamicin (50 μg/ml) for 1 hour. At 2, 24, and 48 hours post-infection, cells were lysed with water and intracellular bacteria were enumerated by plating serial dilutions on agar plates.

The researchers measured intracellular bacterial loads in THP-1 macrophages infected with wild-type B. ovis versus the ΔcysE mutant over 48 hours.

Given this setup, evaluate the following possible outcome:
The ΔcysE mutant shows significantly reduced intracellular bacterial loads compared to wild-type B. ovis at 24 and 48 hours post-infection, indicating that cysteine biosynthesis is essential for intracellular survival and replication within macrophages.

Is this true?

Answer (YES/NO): YES